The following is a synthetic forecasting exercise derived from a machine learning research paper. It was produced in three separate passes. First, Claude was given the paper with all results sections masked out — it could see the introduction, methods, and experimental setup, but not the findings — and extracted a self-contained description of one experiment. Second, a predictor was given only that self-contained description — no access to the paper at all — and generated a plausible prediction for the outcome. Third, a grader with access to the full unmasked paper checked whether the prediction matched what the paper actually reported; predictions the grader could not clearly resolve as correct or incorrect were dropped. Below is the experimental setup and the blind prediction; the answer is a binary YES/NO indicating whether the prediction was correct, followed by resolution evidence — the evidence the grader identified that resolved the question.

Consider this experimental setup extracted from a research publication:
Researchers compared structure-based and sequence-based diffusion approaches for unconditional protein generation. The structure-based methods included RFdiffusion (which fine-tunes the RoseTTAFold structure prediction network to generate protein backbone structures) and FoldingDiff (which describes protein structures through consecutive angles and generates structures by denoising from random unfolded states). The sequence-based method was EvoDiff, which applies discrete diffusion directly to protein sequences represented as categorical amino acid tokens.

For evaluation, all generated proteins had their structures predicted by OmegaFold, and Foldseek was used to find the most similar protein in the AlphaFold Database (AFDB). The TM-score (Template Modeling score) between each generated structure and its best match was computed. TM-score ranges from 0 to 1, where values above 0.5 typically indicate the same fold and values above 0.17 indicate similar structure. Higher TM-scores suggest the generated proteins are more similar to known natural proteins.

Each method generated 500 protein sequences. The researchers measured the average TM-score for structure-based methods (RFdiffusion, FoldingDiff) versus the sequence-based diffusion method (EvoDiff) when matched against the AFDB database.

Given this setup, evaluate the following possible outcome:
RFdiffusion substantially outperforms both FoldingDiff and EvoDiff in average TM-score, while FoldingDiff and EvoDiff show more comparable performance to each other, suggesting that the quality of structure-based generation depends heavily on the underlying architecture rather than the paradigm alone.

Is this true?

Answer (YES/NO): NO